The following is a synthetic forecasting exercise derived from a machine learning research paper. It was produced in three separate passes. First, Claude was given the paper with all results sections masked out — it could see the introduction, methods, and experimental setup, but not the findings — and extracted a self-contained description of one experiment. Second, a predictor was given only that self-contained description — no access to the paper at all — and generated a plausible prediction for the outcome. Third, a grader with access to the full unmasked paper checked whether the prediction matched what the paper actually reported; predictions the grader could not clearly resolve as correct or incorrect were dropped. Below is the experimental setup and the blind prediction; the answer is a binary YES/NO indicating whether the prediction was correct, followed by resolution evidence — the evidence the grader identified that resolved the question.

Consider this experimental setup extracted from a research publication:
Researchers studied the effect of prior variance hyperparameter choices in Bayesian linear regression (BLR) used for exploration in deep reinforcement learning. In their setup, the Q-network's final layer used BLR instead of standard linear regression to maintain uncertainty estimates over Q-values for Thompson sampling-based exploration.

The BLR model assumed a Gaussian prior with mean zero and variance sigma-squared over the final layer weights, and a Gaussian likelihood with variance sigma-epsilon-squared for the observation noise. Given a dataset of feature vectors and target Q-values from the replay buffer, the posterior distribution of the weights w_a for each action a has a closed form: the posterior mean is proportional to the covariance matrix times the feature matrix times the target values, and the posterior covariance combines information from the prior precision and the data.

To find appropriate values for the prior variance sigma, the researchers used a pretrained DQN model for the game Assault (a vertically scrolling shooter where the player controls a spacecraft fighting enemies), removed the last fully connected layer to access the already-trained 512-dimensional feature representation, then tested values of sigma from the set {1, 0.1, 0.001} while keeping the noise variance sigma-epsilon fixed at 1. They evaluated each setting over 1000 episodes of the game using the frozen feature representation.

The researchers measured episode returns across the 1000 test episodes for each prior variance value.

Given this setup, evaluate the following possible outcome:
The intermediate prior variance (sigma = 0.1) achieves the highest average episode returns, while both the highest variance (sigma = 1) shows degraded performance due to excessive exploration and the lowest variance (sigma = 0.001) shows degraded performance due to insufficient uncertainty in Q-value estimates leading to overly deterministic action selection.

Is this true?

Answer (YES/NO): NO